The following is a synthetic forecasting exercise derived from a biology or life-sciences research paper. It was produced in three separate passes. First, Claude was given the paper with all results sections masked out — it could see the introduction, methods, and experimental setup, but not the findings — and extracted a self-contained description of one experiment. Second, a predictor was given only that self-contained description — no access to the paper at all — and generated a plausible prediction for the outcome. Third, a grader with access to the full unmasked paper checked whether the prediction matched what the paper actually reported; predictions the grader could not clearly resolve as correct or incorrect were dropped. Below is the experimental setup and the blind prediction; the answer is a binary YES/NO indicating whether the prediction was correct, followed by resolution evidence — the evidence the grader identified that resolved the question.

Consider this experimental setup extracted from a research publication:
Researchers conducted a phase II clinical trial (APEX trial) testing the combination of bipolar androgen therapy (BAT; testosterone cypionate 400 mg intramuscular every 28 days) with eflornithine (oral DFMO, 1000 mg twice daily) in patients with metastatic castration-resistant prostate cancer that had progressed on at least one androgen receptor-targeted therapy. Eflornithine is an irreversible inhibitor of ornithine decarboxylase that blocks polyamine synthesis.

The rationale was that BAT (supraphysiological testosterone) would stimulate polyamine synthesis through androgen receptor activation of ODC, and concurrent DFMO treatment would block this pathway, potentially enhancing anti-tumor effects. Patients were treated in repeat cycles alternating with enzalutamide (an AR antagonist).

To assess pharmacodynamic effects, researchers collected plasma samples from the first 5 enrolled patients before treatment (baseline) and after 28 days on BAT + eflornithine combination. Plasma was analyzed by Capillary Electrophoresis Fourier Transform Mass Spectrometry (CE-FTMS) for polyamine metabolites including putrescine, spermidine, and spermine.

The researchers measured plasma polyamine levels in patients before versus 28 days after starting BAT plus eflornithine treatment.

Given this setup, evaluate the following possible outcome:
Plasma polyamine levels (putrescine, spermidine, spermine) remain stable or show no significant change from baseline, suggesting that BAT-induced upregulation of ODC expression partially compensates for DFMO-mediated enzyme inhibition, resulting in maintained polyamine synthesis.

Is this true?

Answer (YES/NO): NO